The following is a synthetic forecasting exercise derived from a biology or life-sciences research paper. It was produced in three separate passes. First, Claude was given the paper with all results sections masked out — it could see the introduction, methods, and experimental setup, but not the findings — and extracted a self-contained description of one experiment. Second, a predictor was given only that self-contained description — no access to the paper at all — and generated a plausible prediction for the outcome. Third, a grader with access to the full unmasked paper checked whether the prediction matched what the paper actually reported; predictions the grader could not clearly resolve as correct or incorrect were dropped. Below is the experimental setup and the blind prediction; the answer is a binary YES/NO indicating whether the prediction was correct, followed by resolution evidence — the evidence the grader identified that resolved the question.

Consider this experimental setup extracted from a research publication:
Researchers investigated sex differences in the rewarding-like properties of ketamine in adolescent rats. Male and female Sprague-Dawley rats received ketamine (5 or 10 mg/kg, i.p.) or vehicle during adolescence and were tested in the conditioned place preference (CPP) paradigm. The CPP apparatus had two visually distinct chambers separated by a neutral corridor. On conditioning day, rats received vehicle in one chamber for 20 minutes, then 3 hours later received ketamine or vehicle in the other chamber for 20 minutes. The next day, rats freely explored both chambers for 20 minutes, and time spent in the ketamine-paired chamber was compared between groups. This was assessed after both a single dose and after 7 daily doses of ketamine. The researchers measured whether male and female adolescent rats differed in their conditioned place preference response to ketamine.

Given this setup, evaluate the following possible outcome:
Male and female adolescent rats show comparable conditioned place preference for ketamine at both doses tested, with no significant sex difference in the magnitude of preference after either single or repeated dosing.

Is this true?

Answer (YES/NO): NO